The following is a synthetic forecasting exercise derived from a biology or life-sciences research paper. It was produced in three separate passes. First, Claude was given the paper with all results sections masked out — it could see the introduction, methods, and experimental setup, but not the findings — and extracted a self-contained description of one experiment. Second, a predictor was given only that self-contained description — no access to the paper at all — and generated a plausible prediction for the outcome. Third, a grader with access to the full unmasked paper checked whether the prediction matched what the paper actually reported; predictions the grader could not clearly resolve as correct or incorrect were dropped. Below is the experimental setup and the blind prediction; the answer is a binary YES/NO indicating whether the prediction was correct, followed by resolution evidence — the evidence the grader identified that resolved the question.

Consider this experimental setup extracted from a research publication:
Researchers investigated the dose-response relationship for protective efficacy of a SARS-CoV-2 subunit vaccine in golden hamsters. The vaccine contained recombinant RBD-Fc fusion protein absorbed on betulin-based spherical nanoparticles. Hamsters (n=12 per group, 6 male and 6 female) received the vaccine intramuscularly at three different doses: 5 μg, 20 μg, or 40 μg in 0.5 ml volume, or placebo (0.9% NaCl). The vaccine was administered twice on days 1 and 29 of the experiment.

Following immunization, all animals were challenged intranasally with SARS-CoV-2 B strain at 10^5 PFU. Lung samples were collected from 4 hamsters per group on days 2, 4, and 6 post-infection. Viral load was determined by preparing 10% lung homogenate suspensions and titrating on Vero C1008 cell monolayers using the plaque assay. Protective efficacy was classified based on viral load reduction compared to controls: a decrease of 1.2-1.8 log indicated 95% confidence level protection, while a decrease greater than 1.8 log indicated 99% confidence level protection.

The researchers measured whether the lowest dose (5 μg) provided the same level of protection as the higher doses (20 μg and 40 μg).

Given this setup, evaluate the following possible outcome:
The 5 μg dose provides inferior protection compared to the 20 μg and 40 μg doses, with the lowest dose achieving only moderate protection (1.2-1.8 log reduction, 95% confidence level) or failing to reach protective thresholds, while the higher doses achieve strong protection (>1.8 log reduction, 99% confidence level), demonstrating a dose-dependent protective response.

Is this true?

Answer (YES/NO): YES